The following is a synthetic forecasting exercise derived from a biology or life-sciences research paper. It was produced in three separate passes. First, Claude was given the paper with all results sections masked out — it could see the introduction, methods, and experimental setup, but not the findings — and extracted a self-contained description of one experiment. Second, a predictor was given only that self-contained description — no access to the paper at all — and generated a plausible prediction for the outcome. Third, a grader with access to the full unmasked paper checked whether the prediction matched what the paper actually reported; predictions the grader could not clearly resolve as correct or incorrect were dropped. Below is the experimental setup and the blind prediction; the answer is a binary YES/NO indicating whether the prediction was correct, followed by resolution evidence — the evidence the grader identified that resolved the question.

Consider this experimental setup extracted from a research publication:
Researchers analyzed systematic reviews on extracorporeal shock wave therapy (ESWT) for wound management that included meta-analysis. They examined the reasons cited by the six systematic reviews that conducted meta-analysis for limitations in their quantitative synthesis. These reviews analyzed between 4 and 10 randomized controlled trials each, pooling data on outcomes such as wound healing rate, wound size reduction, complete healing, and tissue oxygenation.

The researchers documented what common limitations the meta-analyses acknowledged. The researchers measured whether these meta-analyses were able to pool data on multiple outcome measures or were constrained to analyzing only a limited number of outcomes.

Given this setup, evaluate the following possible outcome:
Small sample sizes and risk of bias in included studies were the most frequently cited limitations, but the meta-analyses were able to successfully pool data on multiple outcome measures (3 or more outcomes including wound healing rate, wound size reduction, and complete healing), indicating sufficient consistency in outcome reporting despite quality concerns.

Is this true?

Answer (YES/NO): NO